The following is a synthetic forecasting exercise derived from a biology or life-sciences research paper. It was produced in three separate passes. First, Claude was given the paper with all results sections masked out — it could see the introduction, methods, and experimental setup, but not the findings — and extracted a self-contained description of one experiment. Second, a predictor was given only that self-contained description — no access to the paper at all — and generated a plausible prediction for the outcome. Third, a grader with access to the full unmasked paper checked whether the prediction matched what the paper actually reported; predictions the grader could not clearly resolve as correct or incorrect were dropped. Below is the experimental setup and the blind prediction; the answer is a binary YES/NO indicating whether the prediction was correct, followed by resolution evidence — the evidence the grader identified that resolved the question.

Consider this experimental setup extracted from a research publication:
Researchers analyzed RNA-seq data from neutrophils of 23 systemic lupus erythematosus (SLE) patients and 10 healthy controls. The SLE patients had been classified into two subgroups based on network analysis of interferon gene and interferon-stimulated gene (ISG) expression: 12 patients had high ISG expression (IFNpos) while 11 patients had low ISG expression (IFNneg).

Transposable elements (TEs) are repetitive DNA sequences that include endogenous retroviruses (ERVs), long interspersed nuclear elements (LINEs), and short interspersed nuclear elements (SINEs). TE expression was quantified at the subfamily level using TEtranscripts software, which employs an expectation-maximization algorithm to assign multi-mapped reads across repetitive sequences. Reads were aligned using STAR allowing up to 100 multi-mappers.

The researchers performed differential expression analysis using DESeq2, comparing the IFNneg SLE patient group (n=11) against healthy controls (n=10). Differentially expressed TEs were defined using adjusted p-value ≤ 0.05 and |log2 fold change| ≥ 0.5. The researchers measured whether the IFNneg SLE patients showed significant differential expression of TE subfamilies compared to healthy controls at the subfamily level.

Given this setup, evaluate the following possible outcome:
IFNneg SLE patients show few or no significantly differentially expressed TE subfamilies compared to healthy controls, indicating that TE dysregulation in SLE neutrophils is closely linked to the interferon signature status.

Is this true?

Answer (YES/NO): YES